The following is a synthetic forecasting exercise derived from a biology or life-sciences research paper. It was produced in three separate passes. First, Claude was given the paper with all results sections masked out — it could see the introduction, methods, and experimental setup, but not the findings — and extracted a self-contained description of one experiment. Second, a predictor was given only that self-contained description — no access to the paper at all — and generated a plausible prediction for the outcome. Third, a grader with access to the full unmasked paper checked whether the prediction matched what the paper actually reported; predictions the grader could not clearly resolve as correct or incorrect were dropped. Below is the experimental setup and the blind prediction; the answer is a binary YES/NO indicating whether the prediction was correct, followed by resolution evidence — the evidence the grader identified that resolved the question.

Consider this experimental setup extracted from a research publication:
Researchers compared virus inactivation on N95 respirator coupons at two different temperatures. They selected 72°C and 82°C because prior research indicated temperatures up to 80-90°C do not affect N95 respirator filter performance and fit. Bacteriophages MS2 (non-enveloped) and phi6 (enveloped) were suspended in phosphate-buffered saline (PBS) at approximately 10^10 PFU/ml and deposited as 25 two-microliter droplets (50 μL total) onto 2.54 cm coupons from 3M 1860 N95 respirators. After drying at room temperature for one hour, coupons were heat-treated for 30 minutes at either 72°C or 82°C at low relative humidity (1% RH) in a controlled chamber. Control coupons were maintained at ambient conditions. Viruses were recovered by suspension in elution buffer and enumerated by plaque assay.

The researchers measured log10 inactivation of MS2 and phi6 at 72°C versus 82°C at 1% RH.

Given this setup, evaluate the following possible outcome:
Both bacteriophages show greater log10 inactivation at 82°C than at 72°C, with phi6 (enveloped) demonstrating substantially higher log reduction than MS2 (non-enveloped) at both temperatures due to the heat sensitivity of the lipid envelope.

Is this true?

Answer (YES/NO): YES